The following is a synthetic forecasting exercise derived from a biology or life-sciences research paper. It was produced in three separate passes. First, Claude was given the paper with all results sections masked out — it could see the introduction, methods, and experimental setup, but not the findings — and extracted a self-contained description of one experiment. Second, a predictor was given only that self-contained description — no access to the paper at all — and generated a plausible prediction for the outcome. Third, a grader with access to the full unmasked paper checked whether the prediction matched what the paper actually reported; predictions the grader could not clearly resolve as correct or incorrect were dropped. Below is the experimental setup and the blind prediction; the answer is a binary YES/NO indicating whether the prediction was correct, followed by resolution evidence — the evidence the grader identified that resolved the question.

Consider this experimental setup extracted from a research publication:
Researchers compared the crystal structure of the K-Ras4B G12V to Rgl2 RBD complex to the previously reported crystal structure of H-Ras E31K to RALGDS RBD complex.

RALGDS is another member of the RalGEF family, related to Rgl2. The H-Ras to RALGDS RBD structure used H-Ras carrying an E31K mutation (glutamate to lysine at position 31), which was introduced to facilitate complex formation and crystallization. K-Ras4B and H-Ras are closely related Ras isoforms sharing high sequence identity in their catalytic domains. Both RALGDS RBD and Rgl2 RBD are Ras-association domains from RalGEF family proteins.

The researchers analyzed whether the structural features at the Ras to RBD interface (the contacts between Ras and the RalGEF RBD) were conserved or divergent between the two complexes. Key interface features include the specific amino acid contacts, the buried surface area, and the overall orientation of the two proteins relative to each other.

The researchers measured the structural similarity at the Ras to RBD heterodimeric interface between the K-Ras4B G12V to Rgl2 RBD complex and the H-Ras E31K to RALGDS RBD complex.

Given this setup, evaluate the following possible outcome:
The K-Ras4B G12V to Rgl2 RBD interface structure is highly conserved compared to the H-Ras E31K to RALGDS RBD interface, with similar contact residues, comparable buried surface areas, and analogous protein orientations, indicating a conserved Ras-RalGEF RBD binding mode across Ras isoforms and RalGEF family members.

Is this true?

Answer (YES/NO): YES